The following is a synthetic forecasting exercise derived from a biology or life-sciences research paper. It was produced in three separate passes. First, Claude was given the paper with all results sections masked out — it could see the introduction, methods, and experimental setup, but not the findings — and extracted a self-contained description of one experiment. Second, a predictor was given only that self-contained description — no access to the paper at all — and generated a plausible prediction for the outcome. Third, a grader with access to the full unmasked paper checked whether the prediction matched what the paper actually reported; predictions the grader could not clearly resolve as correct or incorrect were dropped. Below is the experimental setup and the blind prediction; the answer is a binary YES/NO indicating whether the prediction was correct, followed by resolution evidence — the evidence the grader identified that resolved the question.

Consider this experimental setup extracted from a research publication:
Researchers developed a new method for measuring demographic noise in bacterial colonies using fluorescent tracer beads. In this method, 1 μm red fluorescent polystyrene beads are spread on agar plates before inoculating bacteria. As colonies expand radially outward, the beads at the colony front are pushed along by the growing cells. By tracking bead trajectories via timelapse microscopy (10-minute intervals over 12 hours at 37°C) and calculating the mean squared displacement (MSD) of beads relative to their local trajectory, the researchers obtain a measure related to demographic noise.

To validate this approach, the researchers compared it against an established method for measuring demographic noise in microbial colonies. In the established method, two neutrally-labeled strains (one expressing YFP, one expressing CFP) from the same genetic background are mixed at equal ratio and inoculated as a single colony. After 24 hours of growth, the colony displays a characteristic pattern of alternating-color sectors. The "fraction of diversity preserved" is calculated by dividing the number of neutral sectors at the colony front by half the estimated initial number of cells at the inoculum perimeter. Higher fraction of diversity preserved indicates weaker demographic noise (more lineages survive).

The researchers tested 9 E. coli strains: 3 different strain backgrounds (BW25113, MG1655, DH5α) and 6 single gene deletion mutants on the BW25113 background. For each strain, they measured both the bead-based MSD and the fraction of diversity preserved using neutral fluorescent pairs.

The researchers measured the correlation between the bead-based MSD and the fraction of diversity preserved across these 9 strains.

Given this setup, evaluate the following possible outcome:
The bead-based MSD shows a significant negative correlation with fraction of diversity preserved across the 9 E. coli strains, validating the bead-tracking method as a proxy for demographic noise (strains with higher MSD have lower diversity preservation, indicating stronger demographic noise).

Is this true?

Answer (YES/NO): YES